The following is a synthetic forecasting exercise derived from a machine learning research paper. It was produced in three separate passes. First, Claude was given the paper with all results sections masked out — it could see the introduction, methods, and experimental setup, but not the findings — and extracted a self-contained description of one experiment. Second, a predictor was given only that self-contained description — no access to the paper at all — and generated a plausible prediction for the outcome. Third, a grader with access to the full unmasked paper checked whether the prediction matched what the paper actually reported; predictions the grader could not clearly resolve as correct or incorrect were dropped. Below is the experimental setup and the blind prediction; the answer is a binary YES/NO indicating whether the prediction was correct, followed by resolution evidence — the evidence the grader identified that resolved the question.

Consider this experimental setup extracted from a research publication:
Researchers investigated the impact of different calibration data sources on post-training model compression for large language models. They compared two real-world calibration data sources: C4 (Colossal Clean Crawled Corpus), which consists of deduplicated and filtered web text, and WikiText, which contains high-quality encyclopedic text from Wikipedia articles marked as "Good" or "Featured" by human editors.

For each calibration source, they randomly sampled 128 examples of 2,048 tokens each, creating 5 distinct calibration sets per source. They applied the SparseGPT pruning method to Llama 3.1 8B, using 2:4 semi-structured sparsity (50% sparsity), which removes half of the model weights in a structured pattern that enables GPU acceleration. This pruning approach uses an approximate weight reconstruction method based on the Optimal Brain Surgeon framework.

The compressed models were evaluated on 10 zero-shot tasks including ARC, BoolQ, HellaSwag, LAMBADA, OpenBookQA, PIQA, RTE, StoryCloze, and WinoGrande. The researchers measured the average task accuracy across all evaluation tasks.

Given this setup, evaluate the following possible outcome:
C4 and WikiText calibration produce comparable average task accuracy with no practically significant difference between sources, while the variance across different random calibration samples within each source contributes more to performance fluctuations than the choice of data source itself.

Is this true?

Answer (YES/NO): NO